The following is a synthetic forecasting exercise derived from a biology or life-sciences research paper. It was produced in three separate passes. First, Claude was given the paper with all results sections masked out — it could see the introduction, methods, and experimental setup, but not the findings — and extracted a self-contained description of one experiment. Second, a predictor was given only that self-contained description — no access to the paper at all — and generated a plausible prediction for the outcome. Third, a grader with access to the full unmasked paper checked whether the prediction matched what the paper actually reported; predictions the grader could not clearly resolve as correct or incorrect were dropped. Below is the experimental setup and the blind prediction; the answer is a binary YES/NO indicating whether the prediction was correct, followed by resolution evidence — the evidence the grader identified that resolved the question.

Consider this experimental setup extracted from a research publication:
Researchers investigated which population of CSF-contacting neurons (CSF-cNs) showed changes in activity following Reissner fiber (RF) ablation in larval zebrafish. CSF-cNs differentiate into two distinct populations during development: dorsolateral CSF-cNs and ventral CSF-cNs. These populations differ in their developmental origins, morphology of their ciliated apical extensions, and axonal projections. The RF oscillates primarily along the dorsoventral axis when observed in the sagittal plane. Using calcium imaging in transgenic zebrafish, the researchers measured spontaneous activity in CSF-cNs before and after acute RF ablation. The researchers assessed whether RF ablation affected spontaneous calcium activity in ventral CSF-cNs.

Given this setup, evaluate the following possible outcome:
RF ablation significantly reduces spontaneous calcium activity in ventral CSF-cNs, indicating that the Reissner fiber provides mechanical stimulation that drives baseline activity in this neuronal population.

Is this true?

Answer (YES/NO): YES